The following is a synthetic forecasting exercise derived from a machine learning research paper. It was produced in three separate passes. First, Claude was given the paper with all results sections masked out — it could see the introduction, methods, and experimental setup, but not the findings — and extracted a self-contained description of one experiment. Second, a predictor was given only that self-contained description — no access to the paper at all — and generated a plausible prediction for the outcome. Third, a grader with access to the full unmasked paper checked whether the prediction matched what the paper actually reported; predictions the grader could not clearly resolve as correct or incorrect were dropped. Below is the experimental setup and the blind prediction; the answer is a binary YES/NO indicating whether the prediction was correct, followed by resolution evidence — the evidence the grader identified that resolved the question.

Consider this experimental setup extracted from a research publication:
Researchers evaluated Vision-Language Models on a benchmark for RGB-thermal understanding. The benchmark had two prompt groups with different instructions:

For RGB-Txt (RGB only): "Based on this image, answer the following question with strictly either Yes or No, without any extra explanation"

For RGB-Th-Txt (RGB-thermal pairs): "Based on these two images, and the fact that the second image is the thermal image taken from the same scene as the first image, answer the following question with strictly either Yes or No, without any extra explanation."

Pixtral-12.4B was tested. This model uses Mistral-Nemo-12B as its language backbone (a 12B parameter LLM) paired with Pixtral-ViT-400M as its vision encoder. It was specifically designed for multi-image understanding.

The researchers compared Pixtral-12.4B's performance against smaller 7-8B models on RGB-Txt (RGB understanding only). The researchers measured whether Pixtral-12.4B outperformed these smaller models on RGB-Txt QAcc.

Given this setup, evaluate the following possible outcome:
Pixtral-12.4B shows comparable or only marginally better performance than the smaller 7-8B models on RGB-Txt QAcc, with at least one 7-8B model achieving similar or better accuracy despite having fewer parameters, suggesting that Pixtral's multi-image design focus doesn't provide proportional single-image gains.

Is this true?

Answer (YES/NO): YES